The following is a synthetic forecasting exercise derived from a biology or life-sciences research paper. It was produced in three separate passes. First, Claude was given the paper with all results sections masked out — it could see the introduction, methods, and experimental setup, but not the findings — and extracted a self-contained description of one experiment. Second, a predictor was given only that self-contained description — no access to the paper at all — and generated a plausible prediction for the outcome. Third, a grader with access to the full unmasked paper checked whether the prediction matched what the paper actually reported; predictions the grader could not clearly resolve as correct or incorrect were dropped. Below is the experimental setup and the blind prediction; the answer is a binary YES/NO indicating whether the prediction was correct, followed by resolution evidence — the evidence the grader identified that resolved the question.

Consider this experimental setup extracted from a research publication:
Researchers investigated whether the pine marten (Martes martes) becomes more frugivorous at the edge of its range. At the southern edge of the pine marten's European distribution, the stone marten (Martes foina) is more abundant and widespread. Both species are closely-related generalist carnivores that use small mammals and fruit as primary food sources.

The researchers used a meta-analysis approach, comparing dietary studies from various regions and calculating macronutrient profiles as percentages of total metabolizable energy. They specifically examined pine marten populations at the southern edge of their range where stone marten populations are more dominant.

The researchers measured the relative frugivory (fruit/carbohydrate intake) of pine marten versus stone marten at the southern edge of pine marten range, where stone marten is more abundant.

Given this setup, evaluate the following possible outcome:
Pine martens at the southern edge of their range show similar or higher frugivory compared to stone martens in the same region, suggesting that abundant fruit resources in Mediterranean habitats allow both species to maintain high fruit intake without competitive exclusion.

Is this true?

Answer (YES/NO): NO